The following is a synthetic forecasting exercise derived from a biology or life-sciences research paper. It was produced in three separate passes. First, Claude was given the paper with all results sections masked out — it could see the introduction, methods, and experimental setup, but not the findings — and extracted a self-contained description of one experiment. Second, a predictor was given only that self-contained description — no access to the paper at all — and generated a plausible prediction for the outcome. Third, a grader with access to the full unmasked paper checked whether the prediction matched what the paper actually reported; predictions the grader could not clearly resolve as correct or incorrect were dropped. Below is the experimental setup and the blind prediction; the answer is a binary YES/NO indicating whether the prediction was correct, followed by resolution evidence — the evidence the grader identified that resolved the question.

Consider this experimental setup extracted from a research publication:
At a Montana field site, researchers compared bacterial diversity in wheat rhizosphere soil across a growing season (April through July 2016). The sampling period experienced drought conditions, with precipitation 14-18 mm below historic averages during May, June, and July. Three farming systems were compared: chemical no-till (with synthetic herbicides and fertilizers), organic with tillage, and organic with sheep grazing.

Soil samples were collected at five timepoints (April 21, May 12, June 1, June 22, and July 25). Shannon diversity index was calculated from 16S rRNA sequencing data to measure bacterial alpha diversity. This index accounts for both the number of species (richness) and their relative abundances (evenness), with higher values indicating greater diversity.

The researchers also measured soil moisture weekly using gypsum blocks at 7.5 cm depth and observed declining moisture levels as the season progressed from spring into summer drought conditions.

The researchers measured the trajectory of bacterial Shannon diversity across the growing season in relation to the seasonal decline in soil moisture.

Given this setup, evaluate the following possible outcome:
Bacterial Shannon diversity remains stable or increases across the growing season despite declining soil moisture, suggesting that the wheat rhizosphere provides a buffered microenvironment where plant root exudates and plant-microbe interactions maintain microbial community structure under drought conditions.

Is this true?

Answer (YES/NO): NO